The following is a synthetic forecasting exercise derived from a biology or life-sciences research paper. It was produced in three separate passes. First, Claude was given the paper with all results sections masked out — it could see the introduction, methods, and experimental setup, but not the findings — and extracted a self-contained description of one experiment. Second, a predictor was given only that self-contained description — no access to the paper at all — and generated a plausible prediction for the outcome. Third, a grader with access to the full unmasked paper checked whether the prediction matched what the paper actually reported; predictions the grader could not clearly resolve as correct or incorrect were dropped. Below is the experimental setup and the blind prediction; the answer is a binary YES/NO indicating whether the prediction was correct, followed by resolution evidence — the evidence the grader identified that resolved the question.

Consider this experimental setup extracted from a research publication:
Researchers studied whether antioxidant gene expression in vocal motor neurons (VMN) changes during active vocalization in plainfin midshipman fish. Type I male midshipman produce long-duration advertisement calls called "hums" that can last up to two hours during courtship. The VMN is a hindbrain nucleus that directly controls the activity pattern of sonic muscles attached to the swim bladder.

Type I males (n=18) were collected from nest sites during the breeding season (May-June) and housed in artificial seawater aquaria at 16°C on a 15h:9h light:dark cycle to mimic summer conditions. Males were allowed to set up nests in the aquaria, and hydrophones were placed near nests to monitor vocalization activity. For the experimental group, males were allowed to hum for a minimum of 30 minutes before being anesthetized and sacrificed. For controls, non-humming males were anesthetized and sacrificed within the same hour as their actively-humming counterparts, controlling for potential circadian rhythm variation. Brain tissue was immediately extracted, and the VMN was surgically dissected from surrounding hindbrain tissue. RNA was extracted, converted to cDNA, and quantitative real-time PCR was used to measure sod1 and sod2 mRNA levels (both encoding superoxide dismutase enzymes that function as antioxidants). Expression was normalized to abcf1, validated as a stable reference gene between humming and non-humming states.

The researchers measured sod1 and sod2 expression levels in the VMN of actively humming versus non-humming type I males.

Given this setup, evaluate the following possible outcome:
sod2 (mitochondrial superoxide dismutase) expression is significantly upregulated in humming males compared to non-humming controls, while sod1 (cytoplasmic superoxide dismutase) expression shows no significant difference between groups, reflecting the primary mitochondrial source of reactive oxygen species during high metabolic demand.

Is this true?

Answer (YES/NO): NO